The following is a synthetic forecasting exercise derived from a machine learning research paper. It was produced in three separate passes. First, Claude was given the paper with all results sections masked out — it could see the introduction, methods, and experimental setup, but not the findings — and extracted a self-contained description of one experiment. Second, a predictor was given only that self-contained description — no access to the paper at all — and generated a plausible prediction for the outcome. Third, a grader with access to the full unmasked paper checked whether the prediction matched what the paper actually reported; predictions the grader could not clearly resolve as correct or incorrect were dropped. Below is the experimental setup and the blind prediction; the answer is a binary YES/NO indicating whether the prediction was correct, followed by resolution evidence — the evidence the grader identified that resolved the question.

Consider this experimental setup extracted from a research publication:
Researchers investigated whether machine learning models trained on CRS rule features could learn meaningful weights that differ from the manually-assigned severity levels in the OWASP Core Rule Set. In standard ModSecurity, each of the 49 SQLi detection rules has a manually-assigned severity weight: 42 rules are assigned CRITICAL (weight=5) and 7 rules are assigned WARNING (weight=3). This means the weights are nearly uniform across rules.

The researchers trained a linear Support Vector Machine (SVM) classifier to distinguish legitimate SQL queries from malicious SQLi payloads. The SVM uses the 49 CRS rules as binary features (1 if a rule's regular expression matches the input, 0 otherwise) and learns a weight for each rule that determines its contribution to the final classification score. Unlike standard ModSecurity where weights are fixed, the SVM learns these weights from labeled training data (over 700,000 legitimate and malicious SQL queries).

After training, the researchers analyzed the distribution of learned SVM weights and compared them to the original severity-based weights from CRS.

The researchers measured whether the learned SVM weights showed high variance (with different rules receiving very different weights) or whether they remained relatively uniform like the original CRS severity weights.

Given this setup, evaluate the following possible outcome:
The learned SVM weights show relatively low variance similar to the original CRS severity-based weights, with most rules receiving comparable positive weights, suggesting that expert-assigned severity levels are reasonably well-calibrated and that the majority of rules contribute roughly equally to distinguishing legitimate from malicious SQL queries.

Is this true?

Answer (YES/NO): NO